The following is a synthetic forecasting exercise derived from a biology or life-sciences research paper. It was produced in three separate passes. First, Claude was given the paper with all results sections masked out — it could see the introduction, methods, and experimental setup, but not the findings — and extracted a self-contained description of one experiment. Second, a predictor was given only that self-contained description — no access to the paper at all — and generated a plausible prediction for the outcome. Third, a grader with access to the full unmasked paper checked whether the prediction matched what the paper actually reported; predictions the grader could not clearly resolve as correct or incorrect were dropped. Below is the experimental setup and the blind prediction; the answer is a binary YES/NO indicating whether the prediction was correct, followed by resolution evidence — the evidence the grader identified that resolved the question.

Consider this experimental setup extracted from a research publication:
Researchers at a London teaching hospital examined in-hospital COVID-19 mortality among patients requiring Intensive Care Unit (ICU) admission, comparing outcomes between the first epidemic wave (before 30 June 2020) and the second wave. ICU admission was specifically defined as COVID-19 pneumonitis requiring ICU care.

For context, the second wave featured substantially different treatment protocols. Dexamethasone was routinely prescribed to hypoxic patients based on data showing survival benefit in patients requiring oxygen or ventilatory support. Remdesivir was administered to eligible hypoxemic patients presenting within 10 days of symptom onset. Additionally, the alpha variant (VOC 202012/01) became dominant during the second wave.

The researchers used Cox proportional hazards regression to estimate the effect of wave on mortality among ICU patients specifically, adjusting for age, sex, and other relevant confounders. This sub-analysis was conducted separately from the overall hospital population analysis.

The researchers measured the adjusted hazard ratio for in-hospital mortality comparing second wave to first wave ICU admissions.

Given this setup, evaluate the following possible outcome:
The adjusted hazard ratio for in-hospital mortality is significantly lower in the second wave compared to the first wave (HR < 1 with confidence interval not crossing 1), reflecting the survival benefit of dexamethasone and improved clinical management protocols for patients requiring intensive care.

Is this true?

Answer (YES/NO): NO